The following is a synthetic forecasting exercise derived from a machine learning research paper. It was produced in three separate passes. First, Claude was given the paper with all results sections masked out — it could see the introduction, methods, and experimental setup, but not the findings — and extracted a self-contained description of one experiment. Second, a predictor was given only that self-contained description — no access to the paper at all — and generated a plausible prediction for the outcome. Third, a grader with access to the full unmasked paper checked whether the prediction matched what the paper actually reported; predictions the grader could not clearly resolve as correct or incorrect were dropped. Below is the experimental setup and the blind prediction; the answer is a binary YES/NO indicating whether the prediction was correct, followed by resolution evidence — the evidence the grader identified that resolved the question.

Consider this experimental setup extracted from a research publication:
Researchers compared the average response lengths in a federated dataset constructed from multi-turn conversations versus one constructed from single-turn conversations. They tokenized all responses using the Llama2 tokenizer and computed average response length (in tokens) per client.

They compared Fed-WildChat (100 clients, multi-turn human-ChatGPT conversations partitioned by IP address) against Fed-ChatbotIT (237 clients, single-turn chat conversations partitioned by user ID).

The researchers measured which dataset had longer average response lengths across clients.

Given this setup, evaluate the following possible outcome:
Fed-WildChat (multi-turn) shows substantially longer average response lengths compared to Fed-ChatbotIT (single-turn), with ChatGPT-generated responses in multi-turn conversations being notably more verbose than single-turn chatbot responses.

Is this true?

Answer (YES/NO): YES